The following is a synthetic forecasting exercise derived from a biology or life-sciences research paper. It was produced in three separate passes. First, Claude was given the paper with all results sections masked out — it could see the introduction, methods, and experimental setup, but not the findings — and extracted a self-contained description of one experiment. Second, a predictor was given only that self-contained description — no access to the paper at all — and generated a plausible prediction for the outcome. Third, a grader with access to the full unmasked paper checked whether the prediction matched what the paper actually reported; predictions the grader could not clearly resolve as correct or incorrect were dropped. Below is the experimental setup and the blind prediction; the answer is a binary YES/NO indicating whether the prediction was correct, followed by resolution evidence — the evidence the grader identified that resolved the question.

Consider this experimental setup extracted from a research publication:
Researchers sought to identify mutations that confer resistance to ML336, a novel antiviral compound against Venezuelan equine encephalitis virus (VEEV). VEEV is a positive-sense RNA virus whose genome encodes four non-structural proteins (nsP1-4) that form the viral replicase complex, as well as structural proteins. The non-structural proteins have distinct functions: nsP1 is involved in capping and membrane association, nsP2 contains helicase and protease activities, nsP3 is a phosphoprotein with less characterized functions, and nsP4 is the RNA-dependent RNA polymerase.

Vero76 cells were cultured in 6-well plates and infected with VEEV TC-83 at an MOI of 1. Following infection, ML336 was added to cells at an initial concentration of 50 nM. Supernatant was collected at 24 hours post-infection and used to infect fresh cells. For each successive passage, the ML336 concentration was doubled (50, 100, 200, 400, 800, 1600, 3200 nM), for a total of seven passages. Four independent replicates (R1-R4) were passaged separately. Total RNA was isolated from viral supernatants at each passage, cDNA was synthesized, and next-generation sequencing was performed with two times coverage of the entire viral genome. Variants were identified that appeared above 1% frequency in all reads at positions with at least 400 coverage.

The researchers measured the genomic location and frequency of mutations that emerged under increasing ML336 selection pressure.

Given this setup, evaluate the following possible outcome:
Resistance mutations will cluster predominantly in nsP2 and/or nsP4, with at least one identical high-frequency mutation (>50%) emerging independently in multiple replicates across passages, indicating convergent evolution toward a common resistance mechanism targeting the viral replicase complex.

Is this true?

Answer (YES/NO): YES